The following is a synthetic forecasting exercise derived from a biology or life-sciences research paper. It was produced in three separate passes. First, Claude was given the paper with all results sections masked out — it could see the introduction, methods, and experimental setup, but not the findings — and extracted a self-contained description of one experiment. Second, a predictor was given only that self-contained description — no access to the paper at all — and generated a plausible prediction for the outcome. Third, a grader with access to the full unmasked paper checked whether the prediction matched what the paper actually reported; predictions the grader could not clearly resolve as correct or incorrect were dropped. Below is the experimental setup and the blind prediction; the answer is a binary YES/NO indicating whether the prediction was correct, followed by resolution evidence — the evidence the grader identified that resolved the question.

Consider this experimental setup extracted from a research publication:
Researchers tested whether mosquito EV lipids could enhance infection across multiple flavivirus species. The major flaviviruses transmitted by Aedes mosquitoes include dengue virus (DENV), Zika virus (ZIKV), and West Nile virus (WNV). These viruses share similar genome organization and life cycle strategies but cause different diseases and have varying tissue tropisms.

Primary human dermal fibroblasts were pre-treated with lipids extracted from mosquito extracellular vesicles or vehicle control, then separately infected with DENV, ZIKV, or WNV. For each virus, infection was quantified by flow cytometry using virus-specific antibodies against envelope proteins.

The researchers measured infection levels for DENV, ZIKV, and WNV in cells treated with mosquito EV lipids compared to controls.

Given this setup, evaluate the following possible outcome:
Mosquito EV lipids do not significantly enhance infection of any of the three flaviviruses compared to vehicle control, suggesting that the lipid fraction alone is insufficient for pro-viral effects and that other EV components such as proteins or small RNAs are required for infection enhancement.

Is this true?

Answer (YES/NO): NO